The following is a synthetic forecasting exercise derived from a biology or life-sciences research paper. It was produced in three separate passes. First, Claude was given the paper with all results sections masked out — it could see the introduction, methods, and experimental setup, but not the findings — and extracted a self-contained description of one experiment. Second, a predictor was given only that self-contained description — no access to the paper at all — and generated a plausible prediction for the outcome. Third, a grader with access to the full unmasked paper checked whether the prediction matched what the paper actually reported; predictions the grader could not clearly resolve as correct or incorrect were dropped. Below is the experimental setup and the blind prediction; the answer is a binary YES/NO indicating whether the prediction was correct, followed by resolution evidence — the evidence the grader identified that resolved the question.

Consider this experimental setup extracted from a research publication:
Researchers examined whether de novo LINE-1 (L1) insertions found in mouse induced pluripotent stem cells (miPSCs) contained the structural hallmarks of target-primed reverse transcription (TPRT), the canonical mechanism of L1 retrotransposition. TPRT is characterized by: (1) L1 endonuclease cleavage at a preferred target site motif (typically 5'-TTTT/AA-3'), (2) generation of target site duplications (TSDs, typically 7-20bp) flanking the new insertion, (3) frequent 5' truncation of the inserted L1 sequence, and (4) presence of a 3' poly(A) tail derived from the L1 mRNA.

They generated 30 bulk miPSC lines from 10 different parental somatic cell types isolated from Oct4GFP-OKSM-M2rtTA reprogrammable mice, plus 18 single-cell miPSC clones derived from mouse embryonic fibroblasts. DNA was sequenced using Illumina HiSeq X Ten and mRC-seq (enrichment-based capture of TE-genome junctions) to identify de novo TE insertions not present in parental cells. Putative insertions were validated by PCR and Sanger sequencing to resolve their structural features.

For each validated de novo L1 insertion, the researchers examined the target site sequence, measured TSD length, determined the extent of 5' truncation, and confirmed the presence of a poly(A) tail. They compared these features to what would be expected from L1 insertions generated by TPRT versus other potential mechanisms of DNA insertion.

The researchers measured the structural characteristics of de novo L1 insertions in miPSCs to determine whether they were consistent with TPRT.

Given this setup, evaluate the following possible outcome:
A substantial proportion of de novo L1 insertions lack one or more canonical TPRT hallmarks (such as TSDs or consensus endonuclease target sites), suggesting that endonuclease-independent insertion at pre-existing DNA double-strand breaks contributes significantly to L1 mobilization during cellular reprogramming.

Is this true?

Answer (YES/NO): NO